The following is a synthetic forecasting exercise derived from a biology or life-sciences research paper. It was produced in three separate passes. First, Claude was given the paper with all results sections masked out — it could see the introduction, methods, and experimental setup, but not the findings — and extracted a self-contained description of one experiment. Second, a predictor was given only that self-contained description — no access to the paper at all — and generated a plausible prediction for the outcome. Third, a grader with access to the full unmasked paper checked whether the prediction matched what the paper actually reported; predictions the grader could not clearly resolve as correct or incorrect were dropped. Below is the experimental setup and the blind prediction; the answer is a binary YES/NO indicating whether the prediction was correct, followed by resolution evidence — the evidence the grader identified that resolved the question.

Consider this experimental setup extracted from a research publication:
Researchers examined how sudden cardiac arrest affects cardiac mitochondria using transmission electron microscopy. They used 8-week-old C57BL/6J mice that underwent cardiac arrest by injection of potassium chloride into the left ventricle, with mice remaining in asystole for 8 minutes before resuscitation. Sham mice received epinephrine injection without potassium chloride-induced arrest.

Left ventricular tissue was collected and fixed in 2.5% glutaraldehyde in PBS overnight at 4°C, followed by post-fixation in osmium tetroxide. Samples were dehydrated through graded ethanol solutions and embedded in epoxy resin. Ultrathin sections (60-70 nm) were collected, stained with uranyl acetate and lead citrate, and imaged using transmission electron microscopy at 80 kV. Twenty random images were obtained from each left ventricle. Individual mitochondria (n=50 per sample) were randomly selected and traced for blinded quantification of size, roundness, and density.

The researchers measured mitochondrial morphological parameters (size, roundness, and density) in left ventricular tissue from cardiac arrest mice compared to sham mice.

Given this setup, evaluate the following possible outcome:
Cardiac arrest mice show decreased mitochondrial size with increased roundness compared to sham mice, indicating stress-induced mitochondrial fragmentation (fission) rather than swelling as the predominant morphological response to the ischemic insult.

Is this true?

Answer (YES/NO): YES